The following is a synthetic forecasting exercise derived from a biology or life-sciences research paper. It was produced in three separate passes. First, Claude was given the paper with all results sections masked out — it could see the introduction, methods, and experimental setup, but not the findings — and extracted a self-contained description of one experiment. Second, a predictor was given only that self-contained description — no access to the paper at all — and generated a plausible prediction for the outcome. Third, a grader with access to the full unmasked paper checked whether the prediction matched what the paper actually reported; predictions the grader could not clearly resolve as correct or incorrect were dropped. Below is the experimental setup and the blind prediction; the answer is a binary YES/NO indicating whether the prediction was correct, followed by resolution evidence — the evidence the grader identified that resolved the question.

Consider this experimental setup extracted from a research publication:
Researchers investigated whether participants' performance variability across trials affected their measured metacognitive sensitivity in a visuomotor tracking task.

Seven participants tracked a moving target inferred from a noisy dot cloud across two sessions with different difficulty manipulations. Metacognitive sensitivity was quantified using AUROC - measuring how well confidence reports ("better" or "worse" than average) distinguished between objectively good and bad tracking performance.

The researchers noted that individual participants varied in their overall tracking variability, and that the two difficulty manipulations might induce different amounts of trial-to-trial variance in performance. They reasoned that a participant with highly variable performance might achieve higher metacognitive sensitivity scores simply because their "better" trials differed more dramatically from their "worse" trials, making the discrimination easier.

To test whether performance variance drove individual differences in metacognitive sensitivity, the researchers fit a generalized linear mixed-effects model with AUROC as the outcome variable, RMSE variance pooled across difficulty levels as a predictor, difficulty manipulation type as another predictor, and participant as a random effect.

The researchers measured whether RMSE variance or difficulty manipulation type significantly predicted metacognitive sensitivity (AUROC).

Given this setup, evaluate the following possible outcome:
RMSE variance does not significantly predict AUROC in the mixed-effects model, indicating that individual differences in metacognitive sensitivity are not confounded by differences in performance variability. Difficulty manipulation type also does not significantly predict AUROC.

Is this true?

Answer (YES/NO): YES